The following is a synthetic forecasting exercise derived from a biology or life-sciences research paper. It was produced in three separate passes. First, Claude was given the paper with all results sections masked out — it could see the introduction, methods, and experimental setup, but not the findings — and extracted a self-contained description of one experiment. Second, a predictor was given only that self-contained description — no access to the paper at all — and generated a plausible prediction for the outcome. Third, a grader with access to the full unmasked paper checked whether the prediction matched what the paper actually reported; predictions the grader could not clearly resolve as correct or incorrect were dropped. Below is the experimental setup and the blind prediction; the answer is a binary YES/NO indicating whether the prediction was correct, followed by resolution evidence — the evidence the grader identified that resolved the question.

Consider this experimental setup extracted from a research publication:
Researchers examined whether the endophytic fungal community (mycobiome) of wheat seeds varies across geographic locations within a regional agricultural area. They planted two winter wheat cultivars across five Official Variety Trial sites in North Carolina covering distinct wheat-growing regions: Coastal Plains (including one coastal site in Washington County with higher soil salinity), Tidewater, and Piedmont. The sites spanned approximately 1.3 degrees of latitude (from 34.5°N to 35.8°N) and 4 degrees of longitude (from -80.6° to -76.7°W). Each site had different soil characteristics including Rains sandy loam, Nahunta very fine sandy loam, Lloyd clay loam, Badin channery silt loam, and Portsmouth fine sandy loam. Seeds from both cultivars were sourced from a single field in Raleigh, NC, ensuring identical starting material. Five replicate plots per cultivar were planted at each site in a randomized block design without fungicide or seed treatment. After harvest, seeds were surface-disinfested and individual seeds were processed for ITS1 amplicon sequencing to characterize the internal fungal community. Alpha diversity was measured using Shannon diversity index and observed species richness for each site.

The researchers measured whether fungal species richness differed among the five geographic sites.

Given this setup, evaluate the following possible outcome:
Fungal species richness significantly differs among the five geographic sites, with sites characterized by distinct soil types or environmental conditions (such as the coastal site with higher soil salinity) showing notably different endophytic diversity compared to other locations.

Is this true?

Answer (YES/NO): YES